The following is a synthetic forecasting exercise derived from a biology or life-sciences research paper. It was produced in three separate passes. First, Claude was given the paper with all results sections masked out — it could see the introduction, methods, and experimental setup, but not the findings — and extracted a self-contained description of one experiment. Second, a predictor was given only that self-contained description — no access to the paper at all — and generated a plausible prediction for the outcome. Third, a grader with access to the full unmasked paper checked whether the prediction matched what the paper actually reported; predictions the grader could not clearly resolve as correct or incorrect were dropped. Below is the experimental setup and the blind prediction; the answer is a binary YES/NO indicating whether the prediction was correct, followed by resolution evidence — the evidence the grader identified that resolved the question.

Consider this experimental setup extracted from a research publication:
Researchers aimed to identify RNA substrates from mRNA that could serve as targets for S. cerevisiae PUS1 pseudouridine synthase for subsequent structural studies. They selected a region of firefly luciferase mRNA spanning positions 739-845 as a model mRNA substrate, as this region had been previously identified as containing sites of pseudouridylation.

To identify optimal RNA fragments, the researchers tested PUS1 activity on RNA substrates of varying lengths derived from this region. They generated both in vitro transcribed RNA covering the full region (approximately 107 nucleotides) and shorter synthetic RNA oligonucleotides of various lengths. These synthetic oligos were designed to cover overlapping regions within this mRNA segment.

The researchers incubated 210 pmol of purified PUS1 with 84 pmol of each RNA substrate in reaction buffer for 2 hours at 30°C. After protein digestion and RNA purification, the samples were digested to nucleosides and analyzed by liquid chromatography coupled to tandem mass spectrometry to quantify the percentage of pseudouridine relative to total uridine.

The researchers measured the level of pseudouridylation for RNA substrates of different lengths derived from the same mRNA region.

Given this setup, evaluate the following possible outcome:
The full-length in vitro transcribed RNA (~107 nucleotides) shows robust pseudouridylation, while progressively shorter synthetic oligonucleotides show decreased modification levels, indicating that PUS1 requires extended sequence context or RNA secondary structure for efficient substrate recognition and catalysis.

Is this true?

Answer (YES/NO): NO